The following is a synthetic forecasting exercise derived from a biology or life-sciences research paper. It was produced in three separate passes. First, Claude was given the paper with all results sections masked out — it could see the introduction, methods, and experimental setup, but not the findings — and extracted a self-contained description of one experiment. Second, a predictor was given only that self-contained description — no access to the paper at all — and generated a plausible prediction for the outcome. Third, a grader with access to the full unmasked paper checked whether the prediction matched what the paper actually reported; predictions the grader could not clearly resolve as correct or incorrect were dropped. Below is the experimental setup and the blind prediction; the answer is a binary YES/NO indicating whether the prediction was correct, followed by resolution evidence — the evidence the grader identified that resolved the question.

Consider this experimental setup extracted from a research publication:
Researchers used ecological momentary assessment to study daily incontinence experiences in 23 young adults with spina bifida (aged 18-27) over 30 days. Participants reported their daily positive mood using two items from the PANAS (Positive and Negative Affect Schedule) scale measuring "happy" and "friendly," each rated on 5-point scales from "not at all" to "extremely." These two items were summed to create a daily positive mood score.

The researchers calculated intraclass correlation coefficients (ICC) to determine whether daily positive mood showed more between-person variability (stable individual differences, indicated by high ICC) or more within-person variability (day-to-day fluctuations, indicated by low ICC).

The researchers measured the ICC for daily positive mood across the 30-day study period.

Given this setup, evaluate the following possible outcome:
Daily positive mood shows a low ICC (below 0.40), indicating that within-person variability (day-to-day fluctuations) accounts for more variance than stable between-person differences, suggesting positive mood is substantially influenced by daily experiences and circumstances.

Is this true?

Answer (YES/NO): NO